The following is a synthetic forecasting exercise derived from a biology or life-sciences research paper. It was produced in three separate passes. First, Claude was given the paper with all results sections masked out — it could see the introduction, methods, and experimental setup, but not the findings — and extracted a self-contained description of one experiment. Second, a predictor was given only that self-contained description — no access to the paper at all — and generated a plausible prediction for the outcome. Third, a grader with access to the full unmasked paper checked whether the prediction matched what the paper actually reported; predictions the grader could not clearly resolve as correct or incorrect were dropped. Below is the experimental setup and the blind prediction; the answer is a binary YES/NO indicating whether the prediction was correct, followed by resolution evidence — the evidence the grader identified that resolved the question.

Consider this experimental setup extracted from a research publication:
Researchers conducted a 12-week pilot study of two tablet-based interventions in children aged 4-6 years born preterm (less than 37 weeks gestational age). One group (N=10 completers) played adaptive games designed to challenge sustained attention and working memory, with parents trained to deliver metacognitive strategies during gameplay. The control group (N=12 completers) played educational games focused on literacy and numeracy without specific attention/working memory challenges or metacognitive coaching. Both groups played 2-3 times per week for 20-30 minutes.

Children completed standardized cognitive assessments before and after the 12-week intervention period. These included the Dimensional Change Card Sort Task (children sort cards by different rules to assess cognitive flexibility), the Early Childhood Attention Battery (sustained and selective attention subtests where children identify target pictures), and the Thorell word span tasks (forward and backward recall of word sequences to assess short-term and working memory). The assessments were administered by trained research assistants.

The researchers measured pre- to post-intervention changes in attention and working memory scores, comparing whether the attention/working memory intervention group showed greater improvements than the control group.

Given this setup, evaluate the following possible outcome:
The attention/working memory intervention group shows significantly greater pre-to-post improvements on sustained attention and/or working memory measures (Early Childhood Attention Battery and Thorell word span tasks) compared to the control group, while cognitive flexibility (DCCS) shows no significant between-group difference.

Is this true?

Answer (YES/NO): NO